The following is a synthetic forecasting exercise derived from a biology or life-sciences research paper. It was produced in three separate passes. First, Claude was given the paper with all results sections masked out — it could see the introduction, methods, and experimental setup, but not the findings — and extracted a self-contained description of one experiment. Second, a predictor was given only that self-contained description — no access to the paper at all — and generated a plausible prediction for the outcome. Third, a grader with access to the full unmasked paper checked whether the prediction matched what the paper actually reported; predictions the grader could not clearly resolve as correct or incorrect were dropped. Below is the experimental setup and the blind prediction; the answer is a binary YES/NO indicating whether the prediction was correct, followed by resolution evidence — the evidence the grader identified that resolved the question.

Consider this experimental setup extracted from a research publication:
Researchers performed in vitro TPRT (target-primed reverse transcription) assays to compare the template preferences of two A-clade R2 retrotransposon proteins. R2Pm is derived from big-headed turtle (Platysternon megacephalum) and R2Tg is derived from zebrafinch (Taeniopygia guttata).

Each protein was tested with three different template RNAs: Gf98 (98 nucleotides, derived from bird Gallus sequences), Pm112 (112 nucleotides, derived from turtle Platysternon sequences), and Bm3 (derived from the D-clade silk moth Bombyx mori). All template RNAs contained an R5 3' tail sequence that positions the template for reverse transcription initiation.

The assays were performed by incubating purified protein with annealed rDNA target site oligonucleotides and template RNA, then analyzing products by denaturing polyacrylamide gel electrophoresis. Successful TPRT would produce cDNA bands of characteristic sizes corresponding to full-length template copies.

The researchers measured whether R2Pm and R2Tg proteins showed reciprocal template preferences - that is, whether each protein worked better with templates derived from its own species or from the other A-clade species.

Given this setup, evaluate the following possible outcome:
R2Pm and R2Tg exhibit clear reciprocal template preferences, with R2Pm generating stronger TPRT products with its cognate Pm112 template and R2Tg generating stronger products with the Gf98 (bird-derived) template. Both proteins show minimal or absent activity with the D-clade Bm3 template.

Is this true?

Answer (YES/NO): NO